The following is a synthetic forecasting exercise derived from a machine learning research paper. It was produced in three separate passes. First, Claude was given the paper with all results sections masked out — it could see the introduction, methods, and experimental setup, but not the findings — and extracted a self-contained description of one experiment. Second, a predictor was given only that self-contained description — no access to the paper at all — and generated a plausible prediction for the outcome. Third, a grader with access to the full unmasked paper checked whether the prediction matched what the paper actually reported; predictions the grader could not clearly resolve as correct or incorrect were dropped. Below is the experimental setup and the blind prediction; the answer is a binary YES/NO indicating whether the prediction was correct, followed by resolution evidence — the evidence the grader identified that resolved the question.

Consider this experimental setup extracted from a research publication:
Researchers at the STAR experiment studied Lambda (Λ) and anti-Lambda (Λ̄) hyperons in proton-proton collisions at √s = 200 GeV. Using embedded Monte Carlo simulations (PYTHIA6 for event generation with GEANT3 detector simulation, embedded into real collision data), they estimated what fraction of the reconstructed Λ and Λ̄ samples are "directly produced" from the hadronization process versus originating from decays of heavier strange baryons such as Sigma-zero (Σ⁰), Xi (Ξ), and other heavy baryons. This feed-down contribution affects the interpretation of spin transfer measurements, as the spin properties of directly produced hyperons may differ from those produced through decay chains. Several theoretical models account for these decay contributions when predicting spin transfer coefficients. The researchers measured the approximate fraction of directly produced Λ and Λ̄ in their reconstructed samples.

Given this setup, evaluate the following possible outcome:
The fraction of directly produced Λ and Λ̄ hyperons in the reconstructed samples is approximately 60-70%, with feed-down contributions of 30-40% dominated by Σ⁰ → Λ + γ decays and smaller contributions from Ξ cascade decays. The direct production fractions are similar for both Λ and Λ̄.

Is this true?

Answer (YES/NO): NO